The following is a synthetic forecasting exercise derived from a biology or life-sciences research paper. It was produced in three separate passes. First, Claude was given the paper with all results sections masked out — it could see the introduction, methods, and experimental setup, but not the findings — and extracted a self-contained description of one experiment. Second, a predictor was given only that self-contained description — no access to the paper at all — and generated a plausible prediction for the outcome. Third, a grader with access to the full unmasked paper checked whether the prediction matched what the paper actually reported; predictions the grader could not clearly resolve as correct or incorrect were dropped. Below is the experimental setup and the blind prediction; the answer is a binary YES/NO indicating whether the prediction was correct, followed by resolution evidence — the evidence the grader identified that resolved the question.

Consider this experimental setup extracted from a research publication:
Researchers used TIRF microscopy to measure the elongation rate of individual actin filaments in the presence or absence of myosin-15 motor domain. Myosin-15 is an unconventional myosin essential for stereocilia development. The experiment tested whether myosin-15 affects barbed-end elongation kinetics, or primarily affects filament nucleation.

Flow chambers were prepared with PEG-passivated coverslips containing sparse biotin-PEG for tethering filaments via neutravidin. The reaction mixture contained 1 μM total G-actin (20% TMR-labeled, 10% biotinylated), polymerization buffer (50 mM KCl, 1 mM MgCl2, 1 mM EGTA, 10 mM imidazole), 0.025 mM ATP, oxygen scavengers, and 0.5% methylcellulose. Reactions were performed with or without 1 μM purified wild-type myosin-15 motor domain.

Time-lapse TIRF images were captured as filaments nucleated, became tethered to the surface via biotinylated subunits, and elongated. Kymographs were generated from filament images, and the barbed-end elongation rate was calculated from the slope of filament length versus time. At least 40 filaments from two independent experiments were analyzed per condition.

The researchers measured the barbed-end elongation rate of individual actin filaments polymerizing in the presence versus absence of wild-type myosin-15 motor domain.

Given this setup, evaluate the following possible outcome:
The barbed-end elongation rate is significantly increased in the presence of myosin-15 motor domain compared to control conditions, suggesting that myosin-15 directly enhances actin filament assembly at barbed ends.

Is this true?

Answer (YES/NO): NO